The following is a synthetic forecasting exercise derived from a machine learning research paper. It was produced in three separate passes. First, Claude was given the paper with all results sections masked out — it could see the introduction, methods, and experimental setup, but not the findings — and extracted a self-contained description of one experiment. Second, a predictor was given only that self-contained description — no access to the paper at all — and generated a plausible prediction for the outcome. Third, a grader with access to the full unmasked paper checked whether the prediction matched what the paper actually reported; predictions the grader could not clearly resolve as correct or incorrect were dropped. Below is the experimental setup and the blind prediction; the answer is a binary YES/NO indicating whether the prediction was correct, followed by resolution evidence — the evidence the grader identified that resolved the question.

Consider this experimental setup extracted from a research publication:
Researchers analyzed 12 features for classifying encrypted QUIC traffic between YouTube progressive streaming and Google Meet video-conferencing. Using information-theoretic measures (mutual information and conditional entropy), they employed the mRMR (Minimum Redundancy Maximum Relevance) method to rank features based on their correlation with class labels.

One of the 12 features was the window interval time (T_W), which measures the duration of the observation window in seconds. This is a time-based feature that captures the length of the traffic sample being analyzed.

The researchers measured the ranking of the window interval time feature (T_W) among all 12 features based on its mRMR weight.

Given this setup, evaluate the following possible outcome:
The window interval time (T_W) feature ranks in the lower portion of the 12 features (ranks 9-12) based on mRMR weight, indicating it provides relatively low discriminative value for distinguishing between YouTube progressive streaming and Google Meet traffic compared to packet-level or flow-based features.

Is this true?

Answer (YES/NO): YES